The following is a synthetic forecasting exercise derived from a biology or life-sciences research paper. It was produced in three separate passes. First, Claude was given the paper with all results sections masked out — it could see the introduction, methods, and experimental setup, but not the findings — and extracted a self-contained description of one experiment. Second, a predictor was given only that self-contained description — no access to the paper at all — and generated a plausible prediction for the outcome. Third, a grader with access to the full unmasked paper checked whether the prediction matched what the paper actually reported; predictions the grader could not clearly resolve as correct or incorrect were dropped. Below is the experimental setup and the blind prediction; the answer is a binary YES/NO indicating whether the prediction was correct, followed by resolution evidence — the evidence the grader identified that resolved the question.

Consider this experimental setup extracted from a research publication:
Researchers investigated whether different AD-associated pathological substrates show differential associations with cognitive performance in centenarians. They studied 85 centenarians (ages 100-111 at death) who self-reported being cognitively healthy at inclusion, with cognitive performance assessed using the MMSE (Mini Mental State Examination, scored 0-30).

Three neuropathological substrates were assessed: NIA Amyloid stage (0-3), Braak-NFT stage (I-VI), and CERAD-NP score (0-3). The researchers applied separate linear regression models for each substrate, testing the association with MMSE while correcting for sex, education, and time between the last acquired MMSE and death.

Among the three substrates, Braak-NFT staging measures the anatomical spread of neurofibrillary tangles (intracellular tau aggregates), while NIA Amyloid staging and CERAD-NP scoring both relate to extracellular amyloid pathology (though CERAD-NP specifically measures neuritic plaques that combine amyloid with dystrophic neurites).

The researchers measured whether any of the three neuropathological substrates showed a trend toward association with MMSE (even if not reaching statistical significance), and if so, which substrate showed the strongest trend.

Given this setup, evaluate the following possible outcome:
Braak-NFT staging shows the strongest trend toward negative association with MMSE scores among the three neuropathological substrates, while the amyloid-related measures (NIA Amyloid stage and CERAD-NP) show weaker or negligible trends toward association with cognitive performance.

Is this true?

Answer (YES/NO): YES